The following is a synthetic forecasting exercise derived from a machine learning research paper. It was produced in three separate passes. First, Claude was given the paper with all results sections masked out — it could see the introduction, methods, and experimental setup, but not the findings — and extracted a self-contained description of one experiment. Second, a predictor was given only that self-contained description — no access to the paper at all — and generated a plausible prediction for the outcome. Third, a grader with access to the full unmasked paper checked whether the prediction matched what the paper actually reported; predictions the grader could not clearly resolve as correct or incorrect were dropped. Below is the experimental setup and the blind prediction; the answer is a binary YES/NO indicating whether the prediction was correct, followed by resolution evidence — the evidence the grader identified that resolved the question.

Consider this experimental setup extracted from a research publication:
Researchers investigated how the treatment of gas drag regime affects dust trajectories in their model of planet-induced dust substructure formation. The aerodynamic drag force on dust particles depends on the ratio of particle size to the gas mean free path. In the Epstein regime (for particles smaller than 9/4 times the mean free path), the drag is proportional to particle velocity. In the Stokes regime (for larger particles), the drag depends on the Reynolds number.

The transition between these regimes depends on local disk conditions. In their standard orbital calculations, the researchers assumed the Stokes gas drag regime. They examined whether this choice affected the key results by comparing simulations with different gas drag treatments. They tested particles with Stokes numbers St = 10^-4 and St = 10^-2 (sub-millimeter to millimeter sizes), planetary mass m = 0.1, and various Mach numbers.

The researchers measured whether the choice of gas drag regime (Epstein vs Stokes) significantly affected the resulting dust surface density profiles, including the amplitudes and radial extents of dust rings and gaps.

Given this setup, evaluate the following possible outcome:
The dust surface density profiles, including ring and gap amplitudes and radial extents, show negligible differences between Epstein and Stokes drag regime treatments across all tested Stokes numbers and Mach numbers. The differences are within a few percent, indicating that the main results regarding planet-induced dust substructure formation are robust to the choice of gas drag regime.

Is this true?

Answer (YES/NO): YES